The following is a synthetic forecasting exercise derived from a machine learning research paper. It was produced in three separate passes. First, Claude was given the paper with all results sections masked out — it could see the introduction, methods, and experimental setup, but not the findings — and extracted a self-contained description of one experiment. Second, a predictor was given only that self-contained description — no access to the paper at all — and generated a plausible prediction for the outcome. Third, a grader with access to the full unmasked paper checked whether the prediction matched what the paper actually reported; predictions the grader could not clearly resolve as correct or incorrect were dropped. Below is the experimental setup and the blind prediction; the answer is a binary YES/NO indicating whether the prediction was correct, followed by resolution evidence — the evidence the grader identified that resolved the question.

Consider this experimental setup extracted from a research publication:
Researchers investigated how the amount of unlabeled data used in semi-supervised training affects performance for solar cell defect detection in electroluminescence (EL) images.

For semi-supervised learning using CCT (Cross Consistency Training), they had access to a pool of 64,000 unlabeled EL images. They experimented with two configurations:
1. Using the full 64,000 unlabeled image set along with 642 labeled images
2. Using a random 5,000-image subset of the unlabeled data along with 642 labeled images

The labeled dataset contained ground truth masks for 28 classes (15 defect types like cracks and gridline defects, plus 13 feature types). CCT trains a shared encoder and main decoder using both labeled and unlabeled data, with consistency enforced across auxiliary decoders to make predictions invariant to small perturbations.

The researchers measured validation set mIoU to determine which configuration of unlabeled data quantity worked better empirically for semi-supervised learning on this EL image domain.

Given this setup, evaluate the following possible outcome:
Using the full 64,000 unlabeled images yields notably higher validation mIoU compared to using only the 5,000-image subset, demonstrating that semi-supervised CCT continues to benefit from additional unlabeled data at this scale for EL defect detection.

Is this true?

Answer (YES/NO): NO